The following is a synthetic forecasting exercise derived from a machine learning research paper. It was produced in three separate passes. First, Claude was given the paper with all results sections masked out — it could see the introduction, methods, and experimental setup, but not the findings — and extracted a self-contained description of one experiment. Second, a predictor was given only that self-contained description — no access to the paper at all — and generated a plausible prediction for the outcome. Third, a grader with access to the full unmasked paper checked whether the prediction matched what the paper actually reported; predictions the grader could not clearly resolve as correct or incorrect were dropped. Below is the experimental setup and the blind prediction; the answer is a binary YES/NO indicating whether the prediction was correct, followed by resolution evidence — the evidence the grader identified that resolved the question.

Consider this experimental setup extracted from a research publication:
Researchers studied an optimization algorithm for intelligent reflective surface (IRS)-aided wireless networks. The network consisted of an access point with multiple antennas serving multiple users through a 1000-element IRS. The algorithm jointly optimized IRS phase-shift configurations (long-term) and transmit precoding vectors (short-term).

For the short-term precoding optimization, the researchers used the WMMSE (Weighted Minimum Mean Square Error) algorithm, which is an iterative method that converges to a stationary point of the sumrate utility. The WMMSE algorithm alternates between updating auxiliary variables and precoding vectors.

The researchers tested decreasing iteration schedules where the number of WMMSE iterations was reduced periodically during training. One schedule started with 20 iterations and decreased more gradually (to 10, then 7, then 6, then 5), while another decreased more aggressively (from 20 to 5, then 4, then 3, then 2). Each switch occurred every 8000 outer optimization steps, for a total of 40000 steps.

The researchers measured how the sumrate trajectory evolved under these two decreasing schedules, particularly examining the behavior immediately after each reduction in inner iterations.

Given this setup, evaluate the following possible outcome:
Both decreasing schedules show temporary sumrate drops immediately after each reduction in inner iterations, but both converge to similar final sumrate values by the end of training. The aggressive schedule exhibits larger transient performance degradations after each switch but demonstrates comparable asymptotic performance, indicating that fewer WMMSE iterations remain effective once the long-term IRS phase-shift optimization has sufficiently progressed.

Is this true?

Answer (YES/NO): NO